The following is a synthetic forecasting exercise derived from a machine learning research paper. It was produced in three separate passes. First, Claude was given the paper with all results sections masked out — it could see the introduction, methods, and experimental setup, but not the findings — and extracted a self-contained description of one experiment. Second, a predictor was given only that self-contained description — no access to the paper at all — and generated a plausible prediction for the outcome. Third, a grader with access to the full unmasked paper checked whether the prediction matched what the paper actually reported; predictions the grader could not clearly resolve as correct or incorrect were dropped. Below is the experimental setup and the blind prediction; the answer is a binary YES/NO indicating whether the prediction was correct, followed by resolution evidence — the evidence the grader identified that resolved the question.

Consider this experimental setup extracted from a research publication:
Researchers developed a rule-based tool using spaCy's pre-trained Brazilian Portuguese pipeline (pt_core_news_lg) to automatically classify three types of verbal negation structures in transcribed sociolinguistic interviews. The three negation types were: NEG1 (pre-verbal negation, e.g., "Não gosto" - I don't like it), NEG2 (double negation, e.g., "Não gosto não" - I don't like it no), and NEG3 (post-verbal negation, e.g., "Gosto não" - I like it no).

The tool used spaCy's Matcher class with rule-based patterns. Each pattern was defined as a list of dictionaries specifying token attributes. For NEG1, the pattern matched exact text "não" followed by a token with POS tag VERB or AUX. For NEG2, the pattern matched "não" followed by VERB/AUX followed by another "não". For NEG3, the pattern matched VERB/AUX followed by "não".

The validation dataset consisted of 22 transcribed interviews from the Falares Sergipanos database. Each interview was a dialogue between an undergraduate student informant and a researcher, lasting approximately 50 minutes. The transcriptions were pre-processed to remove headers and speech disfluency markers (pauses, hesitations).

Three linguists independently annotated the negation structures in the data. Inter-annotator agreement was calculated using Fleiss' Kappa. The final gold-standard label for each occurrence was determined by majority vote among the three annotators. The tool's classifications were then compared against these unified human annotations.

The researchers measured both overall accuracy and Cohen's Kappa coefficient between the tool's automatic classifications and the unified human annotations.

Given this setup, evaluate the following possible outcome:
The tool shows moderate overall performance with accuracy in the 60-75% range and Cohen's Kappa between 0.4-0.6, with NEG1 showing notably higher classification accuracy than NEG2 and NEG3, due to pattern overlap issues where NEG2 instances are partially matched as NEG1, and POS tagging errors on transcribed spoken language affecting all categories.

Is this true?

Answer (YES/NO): NO